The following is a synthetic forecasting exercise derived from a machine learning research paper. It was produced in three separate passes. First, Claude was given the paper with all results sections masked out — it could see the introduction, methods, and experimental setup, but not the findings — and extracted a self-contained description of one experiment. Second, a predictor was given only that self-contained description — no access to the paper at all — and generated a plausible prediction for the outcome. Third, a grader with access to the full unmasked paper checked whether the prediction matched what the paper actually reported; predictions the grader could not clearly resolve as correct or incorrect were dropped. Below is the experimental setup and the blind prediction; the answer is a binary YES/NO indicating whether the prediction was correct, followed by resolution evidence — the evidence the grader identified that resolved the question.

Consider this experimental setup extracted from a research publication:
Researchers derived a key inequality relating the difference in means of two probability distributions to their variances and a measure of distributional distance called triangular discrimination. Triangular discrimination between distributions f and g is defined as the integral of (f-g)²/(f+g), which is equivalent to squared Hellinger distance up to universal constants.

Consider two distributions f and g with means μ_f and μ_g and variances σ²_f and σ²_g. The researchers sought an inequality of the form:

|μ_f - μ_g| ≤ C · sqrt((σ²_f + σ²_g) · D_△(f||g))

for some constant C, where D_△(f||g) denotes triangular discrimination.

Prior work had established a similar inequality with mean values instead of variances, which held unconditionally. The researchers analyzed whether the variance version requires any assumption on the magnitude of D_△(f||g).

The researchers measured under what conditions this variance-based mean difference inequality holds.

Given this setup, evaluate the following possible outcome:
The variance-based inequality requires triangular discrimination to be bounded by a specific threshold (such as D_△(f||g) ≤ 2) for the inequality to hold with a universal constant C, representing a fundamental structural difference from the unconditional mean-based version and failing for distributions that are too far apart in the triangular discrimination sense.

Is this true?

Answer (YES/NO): YES